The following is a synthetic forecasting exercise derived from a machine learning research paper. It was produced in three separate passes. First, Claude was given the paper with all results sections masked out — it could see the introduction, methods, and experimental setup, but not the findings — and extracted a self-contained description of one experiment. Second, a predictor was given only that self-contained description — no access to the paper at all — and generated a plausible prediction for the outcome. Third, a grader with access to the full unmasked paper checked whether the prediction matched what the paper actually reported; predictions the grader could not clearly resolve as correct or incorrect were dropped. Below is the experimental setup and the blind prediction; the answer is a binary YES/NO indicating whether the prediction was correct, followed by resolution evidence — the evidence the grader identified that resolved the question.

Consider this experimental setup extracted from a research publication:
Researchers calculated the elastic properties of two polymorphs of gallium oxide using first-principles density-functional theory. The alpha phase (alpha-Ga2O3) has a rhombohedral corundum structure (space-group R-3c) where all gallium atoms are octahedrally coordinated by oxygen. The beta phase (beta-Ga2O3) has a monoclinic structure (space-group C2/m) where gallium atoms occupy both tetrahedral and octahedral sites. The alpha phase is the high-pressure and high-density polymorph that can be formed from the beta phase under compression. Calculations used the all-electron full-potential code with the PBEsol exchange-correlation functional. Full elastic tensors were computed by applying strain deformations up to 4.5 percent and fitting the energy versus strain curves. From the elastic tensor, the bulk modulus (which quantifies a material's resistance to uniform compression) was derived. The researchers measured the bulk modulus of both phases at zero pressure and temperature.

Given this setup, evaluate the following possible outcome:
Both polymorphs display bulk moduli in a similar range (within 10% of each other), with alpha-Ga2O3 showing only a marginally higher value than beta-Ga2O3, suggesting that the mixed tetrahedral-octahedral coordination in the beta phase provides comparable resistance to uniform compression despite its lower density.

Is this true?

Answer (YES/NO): NO